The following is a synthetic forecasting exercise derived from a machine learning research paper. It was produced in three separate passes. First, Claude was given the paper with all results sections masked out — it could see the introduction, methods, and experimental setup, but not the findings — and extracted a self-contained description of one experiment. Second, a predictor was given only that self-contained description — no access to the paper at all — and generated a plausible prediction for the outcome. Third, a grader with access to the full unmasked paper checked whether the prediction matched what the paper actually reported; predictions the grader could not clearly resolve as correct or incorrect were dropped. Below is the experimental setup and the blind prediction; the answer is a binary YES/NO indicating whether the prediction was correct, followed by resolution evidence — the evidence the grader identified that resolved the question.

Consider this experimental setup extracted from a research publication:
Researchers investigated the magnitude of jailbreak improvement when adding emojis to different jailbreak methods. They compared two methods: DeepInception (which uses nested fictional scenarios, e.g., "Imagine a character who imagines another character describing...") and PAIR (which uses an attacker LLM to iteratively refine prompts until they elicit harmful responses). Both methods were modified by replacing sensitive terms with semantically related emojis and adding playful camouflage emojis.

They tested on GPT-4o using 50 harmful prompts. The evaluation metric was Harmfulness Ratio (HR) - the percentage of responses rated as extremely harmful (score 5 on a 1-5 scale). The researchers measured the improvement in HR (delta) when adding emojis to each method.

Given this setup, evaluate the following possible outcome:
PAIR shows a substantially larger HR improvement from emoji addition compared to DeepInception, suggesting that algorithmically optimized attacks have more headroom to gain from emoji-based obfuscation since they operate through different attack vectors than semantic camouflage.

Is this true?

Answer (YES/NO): NO